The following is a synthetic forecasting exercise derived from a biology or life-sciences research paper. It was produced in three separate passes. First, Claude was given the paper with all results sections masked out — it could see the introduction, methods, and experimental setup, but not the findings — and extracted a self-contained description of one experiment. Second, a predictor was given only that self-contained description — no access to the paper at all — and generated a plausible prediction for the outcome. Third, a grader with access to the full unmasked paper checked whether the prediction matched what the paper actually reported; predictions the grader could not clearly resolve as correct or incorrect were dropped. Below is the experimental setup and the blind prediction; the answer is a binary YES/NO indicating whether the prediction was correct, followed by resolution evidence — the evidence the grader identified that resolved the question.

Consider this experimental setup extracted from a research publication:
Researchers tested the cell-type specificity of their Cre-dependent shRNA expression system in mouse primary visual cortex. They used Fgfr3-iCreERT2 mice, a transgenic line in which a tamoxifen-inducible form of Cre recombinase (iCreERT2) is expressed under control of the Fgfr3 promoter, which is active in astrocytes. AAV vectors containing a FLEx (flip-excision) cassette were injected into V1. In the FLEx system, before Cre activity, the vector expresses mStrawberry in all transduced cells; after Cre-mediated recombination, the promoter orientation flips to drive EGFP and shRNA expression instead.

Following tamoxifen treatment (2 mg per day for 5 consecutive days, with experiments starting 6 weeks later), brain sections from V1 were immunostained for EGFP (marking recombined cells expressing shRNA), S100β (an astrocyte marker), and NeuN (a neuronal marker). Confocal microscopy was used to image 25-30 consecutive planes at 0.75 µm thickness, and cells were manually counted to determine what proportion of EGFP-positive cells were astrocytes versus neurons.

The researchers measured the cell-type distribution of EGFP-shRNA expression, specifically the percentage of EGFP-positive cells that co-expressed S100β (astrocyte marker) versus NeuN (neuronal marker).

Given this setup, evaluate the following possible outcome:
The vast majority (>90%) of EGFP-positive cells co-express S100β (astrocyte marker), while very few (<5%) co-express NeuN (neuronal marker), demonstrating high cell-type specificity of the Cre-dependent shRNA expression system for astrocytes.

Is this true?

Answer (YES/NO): YES